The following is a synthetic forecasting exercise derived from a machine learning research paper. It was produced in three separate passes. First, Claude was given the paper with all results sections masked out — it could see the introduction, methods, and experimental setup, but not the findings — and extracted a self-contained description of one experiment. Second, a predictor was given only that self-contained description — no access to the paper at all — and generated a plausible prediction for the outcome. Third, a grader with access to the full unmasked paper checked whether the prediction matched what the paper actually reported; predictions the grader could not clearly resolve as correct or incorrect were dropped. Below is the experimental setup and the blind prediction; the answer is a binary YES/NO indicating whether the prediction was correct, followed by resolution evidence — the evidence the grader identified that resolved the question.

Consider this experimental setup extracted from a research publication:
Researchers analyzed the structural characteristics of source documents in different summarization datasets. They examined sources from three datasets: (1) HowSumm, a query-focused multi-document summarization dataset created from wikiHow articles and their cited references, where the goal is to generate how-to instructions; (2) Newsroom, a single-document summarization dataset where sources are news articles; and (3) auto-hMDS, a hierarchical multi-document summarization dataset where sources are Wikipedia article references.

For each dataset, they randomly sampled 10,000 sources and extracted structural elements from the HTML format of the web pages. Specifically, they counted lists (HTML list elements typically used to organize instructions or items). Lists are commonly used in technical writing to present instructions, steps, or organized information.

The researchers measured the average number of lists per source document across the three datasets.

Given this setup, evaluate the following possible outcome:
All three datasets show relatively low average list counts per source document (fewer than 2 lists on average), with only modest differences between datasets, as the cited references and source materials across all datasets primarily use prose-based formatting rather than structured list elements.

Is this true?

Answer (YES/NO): NO